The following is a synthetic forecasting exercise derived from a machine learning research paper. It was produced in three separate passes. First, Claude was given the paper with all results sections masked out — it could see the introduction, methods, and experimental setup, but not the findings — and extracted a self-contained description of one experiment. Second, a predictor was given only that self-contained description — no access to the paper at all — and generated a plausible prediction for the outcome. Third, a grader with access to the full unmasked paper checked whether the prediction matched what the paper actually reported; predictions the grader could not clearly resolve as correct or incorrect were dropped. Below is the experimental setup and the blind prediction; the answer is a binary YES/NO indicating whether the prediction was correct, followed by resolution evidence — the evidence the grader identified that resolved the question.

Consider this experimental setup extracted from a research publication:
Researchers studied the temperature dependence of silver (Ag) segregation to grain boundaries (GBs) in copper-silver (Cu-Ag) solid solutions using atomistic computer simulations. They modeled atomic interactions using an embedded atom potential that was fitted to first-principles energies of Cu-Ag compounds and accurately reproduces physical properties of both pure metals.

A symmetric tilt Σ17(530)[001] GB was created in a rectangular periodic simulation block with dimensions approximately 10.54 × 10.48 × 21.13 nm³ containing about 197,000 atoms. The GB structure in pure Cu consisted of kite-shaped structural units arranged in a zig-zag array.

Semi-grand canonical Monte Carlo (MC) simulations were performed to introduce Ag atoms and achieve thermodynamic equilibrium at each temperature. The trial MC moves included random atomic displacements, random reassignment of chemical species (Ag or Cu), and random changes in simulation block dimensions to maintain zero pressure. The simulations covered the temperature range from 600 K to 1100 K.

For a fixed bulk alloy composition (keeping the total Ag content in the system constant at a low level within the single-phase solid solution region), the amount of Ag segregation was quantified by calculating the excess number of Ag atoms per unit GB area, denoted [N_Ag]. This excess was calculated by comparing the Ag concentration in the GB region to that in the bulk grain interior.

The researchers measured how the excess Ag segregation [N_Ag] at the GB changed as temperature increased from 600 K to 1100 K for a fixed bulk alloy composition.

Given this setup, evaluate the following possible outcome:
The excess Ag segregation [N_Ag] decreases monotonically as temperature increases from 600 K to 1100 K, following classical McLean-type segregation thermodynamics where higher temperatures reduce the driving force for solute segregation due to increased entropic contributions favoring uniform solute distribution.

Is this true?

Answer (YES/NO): YES